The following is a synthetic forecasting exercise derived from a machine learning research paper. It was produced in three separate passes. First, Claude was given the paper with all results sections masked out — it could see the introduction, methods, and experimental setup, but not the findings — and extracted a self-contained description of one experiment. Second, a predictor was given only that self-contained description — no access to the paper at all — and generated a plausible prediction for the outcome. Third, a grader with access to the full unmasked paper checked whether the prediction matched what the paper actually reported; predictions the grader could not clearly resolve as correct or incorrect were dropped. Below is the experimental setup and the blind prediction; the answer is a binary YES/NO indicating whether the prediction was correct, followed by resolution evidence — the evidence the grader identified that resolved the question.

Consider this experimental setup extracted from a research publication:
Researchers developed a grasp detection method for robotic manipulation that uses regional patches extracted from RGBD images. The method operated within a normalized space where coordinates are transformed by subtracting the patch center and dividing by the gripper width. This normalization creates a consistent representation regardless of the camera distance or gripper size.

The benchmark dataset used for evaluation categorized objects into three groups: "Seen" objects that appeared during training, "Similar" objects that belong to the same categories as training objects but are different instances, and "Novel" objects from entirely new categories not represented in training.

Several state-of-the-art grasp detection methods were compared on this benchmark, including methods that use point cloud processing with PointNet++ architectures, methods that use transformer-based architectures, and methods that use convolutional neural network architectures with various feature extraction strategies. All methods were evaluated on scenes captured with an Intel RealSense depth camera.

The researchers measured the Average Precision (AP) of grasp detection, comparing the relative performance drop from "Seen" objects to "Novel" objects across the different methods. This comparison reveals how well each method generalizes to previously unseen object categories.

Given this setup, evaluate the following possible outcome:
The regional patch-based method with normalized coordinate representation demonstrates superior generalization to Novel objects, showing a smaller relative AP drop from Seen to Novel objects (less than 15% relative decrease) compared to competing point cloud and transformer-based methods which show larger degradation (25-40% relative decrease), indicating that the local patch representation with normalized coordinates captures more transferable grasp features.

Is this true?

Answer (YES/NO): NO